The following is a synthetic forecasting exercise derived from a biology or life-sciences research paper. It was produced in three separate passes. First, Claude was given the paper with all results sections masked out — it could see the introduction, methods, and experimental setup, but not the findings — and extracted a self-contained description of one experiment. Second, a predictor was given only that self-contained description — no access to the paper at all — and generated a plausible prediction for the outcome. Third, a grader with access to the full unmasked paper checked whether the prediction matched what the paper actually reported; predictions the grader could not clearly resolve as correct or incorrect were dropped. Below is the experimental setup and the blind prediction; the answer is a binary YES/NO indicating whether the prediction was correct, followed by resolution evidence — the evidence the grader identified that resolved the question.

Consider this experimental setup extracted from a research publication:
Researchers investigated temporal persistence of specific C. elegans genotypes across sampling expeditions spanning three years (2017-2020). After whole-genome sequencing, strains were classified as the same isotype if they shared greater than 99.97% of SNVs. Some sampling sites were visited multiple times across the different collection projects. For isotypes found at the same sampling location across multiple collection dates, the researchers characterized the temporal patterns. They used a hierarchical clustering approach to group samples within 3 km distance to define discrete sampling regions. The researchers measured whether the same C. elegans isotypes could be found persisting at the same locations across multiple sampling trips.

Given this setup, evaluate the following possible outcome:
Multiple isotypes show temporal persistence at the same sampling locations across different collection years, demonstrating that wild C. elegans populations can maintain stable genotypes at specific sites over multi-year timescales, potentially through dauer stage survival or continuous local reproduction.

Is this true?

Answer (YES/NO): YES